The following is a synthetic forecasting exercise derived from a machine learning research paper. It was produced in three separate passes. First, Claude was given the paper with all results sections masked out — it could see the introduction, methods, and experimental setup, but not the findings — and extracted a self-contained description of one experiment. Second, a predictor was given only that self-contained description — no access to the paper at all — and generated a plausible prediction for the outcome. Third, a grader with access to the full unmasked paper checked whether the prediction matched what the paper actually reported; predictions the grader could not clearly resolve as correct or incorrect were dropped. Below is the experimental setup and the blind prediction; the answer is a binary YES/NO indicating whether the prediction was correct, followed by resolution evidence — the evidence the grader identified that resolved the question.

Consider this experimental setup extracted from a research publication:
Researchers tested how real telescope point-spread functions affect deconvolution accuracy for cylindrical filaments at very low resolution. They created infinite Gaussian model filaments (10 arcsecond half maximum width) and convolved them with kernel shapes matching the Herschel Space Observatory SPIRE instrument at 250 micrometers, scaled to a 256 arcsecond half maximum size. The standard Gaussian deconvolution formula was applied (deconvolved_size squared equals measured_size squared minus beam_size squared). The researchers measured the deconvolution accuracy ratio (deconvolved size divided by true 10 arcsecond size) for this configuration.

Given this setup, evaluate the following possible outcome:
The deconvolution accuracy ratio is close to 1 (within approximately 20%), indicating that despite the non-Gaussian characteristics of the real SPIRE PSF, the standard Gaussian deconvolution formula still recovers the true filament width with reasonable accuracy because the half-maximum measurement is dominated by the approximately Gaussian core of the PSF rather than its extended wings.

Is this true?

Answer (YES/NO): NO